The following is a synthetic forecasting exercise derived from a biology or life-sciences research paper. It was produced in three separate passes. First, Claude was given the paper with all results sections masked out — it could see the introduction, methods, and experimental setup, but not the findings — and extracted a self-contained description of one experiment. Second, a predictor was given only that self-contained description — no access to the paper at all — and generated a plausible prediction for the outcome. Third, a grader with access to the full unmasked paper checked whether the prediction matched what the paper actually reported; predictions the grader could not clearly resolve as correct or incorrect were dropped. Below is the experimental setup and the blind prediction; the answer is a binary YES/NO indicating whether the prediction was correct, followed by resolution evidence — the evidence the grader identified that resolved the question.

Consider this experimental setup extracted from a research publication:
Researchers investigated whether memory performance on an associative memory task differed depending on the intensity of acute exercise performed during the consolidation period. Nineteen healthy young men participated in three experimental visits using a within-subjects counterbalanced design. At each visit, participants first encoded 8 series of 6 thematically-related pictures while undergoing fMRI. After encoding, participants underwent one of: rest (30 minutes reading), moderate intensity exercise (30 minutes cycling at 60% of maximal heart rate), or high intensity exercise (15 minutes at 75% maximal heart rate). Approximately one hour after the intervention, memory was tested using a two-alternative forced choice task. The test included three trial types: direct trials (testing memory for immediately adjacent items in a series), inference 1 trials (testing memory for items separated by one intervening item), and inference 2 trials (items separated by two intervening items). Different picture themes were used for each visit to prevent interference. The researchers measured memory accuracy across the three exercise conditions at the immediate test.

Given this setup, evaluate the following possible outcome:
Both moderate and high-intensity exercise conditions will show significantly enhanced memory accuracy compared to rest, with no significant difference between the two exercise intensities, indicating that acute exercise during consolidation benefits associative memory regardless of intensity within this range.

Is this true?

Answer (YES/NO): NO